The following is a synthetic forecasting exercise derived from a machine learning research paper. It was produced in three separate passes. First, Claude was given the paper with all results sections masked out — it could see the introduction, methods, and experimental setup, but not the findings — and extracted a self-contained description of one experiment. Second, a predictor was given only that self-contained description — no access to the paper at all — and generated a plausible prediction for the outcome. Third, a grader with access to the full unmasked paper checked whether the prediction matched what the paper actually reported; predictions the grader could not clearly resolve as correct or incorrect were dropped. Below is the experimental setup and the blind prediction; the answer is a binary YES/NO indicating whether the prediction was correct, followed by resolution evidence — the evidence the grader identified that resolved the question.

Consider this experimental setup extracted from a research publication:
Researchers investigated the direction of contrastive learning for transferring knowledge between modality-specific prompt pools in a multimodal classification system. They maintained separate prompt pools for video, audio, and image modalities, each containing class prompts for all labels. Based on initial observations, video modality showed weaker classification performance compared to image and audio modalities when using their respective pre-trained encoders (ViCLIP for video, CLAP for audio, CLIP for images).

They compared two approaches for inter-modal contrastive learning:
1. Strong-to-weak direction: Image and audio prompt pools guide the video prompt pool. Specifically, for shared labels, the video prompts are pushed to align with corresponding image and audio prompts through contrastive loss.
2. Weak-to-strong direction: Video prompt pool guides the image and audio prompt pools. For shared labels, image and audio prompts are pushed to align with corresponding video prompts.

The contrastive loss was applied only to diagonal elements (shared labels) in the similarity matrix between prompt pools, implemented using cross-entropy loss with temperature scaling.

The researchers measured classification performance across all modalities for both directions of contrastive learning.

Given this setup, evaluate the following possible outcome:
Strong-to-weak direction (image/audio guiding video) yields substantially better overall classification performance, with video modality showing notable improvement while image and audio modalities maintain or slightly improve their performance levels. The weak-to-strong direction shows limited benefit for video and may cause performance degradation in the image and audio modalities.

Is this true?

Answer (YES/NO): NO